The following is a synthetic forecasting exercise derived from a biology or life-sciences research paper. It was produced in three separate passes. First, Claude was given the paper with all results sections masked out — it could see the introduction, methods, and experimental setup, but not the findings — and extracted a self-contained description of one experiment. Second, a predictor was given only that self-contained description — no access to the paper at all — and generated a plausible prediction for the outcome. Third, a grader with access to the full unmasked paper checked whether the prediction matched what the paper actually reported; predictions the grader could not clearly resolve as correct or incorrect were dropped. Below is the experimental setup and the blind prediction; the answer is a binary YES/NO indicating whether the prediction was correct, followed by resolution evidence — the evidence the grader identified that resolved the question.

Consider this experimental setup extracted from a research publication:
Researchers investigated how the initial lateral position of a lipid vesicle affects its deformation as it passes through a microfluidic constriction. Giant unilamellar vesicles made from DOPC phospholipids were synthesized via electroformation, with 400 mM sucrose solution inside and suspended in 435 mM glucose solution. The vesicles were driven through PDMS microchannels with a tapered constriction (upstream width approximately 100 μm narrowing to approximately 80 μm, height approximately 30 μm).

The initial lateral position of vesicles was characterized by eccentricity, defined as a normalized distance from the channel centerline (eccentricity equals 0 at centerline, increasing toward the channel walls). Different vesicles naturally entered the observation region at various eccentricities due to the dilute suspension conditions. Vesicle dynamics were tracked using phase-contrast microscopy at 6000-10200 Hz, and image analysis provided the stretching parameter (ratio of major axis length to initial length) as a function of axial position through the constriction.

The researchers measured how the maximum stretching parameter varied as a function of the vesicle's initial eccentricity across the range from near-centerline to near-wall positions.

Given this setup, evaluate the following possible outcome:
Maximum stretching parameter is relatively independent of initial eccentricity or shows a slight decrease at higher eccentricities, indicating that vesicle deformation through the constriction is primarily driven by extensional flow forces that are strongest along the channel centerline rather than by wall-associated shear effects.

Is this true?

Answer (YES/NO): NO